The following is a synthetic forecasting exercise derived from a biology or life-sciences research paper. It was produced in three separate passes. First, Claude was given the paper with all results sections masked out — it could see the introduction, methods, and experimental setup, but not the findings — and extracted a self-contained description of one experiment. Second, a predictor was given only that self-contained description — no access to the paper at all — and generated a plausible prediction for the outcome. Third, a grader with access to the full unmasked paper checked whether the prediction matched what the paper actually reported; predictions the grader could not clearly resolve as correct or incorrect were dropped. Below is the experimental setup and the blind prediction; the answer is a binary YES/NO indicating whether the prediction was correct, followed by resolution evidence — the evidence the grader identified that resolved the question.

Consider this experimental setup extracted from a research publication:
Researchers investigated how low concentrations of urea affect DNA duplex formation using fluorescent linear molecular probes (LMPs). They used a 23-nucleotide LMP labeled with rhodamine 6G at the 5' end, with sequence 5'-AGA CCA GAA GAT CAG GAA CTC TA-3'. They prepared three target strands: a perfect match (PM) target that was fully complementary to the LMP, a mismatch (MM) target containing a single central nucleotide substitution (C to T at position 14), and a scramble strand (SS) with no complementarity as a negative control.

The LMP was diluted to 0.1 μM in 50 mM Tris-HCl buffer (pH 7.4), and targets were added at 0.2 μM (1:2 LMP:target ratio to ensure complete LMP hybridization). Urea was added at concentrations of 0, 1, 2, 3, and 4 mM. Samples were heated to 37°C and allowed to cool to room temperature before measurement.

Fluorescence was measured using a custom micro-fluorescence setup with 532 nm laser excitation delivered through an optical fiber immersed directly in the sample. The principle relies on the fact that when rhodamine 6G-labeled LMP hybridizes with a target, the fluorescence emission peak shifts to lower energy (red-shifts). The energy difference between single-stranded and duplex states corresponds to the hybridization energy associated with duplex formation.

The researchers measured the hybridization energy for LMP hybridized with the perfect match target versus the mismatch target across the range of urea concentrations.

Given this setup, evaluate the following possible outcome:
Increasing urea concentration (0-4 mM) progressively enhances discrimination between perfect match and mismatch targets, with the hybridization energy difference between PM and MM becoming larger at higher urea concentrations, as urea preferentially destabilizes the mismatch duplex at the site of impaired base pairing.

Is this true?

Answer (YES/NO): NO